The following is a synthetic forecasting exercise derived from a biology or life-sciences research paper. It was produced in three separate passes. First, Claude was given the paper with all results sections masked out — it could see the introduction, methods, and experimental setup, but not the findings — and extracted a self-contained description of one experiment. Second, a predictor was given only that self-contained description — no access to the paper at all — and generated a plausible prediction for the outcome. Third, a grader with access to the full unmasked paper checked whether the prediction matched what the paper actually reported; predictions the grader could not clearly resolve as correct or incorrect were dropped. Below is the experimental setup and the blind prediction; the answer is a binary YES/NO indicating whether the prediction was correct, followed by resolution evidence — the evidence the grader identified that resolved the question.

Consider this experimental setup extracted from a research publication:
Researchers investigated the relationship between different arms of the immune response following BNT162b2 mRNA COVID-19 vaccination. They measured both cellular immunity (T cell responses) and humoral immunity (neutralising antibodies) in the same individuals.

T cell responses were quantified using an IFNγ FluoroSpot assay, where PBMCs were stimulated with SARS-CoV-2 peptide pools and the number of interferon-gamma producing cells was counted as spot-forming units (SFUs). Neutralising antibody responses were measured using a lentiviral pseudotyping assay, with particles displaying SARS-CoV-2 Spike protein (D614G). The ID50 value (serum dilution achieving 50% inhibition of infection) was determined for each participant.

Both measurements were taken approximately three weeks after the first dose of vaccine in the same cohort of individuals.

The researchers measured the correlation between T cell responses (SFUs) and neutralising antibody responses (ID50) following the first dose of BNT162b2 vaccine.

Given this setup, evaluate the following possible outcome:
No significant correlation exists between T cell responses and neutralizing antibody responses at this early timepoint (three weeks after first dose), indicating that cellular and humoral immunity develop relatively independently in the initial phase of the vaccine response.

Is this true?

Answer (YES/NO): YES